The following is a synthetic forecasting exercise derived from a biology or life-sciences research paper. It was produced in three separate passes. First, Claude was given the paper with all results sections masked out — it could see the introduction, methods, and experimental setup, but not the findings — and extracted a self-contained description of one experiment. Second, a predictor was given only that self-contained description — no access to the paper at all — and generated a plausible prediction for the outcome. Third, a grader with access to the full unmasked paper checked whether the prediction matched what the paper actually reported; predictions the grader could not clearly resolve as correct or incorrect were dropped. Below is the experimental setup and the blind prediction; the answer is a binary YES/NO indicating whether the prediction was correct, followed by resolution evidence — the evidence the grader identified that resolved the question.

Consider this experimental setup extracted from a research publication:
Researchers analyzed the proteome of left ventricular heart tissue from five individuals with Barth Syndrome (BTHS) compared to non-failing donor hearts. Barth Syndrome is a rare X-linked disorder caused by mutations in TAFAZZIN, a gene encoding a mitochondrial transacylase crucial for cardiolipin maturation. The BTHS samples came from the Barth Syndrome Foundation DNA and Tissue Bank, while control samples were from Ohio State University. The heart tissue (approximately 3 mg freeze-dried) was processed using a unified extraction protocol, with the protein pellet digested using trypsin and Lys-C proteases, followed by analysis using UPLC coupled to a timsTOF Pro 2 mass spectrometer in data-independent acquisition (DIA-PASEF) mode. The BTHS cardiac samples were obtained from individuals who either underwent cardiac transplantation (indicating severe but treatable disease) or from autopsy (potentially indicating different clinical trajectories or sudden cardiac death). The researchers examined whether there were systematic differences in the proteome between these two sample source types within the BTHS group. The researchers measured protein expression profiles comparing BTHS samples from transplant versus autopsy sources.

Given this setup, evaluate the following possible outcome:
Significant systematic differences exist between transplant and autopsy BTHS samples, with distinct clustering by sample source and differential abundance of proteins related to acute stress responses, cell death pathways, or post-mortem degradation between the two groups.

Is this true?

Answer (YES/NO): NO